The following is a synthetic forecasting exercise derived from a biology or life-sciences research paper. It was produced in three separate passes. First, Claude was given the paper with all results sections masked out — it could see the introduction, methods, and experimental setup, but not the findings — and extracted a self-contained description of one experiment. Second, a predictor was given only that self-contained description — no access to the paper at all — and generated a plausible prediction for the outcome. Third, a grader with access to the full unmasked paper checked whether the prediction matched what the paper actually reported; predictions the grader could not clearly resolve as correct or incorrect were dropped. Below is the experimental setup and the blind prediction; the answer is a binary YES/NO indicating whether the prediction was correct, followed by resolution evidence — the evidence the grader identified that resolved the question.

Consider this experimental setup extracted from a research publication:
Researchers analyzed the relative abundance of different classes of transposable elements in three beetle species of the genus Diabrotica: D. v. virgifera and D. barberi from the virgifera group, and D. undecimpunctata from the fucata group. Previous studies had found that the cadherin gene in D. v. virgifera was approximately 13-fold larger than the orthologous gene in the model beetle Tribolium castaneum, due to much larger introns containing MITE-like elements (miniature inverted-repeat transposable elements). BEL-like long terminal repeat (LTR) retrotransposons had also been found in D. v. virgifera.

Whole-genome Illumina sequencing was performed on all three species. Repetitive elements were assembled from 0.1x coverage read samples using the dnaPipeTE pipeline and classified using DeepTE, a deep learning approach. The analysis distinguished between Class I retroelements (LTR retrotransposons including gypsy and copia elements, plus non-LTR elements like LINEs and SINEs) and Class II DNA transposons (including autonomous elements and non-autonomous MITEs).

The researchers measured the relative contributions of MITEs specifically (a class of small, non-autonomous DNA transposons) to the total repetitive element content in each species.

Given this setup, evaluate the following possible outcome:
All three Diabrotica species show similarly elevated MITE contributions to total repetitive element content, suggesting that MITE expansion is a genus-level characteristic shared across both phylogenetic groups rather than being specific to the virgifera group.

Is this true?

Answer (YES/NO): NO